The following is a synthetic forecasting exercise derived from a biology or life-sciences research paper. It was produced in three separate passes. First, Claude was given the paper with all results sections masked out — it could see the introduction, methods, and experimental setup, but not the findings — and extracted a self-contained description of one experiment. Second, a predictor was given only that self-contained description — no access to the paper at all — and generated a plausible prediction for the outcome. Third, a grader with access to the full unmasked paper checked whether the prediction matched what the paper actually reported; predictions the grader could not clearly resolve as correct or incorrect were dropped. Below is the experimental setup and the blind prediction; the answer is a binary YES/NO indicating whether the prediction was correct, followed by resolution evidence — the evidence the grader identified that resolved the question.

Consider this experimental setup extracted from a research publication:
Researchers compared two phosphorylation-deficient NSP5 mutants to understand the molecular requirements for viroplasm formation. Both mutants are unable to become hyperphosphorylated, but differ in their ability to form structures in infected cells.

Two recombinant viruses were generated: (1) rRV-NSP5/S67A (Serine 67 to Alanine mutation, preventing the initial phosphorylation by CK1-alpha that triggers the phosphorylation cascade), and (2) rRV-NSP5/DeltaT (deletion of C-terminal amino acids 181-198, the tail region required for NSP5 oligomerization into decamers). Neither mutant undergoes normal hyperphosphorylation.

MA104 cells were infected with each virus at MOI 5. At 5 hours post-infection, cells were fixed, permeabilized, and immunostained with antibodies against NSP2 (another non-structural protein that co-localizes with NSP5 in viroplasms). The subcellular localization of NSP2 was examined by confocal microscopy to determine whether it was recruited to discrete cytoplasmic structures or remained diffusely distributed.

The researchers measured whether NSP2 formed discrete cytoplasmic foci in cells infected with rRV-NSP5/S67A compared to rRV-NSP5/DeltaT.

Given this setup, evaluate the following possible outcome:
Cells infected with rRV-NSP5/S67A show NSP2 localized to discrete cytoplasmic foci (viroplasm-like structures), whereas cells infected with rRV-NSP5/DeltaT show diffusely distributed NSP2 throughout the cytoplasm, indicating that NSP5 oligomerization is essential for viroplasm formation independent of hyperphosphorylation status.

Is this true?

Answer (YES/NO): YES